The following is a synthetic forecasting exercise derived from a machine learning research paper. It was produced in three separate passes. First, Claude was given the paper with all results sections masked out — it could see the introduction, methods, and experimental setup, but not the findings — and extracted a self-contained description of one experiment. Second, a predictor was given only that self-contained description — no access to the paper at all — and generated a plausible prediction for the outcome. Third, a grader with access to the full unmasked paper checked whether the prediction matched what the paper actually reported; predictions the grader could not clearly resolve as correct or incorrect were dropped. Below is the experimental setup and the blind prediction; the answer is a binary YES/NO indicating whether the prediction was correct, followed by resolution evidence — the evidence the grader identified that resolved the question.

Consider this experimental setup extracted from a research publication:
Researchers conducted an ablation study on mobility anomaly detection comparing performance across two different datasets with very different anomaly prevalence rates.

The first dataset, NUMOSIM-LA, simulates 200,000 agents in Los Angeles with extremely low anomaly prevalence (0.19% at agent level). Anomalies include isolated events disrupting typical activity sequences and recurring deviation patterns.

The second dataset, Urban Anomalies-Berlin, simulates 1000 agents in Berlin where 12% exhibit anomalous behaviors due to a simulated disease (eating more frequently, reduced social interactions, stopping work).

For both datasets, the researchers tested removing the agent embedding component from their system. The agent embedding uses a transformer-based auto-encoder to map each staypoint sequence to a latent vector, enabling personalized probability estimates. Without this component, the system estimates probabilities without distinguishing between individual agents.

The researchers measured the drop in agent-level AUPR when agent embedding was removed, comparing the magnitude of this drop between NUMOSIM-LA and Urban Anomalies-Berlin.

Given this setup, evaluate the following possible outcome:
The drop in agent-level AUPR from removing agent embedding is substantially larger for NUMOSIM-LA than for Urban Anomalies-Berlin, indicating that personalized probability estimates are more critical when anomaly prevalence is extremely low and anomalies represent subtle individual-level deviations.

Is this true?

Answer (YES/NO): YES